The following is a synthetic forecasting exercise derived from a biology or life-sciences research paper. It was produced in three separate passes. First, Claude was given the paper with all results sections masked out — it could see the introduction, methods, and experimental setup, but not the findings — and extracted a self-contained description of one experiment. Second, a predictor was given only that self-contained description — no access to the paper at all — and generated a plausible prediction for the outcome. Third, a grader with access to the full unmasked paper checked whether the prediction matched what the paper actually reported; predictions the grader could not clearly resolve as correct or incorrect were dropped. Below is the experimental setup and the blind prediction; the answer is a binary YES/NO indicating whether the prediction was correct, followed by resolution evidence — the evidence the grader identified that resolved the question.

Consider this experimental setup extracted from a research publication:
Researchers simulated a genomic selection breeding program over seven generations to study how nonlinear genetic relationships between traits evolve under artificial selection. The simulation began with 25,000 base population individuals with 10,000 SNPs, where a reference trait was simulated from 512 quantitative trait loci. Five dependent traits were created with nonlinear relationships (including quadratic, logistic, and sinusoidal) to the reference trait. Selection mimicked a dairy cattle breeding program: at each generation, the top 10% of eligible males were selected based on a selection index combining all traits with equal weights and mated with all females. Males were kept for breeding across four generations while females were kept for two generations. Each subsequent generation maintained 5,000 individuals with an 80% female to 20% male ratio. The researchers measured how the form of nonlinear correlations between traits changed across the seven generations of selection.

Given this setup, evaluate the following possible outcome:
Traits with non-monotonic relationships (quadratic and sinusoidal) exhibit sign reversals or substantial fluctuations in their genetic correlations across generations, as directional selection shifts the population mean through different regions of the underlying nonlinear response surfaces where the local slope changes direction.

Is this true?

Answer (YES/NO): NO